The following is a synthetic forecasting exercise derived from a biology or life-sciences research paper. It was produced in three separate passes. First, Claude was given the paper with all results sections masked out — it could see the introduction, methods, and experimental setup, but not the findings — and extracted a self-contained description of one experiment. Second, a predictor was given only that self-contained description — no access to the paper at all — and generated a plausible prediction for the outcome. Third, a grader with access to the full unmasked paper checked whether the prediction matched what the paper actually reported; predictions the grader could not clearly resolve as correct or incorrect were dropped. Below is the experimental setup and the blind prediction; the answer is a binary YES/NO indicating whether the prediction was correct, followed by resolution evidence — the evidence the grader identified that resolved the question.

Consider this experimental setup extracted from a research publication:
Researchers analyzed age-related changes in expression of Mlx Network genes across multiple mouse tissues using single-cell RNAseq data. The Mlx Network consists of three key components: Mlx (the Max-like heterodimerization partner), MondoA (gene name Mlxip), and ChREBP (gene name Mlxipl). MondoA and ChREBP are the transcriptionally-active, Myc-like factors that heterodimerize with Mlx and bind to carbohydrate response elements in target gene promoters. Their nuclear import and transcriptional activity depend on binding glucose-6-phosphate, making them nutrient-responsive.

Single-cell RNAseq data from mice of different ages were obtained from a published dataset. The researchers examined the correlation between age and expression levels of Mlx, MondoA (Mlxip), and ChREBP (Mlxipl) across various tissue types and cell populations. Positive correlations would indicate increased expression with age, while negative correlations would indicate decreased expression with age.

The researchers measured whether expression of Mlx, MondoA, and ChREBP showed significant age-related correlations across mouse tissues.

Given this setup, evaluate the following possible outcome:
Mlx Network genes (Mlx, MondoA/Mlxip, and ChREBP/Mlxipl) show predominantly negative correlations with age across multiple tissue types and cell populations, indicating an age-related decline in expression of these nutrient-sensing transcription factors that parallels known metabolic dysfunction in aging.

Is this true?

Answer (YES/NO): YES